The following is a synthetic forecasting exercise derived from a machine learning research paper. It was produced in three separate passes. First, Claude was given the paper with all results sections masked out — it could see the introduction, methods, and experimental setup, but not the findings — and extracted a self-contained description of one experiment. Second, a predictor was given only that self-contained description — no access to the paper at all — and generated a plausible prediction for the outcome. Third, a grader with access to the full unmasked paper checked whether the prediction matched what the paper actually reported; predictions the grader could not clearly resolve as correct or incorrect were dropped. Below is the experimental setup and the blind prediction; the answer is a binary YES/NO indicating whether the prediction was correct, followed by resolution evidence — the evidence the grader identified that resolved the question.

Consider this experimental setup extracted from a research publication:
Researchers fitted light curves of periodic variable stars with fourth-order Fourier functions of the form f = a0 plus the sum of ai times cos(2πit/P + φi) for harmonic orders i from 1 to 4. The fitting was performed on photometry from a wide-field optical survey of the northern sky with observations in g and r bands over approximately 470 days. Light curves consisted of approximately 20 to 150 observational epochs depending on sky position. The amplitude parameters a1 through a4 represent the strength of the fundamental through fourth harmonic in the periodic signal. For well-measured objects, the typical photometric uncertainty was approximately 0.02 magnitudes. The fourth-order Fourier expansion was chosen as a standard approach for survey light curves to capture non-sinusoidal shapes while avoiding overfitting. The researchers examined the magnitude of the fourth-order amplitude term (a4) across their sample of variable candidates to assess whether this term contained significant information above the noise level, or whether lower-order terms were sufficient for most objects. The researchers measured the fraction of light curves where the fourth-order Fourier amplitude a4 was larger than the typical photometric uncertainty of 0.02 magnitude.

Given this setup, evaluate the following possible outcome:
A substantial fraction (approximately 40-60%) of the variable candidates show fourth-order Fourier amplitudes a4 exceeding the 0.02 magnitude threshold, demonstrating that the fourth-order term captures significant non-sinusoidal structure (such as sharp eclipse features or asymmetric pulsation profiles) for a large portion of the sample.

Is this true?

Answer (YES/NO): NO